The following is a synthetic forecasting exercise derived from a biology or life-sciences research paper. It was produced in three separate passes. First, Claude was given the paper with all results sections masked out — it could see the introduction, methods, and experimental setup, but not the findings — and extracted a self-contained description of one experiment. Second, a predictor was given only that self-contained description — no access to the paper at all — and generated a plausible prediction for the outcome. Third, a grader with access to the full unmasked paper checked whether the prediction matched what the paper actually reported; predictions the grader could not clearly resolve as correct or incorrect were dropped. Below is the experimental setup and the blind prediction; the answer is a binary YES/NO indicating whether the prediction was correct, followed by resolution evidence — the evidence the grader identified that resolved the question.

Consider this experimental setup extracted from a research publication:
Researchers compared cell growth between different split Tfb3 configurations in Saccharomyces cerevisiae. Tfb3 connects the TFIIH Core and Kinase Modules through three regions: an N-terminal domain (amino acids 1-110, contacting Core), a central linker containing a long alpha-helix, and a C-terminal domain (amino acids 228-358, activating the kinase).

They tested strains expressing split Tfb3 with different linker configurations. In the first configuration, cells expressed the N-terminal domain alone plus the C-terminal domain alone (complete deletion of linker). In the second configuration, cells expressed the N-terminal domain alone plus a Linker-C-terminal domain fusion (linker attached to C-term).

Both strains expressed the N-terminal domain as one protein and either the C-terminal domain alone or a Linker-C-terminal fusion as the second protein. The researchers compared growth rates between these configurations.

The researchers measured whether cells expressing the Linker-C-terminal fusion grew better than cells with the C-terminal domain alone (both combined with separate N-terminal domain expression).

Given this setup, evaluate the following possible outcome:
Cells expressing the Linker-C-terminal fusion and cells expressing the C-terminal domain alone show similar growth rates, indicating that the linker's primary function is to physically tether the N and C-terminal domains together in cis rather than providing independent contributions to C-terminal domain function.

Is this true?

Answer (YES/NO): NO